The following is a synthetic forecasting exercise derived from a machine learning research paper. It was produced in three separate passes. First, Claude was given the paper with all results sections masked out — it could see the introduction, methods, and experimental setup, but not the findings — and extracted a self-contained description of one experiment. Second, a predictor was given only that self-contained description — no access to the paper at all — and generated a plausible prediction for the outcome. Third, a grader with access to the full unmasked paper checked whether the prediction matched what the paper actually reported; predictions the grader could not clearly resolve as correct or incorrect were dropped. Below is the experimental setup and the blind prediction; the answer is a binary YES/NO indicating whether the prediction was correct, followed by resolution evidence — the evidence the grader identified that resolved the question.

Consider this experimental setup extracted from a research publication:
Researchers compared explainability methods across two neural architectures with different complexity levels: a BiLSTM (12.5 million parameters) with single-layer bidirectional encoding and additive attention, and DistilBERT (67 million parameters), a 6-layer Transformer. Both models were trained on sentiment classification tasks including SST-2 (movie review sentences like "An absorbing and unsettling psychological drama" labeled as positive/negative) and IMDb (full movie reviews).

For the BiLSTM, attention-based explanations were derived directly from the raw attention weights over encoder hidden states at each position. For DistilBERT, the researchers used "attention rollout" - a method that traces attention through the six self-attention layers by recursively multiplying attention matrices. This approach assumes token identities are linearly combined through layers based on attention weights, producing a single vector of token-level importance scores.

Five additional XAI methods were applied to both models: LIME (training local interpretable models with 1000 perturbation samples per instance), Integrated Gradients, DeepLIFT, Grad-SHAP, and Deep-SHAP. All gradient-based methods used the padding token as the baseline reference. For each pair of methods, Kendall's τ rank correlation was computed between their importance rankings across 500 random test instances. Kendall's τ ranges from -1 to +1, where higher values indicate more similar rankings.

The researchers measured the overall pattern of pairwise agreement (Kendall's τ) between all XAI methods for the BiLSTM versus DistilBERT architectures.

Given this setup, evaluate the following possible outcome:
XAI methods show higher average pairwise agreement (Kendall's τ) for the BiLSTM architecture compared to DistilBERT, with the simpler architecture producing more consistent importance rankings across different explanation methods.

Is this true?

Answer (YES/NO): YES